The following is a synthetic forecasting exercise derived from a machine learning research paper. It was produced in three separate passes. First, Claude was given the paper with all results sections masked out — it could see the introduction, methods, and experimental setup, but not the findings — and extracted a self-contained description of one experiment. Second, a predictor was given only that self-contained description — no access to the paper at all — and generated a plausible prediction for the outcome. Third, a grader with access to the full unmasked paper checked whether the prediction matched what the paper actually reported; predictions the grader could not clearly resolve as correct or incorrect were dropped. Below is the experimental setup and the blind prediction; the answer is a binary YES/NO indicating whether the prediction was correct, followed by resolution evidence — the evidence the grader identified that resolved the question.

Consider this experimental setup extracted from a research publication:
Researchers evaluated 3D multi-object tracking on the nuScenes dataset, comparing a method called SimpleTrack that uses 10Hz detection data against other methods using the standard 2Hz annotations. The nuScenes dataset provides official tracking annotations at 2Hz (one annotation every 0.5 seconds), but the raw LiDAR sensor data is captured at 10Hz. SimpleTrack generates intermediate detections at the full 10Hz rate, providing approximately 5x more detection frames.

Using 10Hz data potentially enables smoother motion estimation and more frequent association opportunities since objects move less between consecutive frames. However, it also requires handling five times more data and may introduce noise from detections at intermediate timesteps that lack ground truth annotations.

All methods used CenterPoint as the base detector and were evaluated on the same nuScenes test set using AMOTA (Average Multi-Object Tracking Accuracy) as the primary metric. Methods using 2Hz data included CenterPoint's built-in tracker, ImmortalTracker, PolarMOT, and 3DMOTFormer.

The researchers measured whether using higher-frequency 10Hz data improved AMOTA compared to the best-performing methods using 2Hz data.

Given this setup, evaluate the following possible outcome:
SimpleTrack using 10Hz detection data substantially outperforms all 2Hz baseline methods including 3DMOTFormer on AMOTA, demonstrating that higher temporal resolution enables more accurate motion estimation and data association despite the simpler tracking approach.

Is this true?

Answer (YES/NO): NO